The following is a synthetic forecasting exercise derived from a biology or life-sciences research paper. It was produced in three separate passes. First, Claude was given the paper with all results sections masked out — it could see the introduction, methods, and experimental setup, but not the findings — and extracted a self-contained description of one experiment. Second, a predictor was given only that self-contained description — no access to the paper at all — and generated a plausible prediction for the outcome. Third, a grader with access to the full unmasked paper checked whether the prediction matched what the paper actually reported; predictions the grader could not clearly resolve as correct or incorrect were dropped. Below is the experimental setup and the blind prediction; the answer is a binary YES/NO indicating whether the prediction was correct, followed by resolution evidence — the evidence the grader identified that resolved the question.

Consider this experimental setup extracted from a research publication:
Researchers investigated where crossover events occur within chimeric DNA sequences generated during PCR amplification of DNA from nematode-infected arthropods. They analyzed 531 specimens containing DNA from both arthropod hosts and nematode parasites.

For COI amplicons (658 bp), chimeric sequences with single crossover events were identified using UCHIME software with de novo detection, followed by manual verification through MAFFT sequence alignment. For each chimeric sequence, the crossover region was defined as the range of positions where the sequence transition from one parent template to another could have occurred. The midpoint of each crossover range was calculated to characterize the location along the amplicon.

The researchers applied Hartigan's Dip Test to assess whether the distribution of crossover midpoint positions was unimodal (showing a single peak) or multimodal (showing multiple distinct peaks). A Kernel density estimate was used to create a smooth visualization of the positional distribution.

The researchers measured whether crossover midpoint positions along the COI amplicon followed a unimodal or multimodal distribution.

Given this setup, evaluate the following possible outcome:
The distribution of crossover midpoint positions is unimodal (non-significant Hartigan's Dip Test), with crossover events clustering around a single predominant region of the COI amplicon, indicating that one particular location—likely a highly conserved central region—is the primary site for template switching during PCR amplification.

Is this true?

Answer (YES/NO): NO